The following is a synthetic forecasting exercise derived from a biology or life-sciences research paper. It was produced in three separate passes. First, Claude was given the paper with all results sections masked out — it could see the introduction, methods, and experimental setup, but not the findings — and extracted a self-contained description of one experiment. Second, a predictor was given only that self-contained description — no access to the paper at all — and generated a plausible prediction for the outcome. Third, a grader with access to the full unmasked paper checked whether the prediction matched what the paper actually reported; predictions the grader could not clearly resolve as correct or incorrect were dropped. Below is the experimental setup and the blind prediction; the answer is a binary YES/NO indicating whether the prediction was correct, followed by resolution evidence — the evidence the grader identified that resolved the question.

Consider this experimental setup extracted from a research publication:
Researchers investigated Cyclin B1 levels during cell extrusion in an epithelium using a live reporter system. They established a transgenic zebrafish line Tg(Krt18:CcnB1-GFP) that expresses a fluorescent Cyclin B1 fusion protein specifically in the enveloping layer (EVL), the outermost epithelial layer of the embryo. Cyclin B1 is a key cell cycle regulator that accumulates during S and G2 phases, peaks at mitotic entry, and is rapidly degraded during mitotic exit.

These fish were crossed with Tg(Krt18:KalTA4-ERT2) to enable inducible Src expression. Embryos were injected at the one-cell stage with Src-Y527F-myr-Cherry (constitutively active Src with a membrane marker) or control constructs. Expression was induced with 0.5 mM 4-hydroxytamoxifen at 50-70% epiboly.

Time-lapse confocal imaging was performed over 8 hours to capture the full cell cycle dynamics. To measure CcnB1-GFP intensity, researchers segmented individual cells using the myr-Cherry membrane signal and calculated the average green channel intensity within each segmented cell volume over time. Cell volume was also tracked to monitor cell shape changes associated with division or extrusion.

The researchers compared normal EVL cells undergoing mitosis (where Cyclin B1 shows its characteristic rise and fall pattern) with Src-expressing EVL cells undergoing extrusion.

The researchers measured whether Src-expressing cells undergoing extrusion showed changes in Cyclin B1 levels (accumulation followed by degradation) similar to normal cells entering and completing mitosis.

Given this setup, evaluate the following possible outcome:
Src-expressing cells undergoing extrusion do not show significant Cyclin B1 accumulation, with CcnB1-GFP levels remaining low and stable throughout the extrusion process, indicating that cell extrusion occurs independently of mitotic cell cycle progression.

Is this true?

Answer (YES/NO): NO